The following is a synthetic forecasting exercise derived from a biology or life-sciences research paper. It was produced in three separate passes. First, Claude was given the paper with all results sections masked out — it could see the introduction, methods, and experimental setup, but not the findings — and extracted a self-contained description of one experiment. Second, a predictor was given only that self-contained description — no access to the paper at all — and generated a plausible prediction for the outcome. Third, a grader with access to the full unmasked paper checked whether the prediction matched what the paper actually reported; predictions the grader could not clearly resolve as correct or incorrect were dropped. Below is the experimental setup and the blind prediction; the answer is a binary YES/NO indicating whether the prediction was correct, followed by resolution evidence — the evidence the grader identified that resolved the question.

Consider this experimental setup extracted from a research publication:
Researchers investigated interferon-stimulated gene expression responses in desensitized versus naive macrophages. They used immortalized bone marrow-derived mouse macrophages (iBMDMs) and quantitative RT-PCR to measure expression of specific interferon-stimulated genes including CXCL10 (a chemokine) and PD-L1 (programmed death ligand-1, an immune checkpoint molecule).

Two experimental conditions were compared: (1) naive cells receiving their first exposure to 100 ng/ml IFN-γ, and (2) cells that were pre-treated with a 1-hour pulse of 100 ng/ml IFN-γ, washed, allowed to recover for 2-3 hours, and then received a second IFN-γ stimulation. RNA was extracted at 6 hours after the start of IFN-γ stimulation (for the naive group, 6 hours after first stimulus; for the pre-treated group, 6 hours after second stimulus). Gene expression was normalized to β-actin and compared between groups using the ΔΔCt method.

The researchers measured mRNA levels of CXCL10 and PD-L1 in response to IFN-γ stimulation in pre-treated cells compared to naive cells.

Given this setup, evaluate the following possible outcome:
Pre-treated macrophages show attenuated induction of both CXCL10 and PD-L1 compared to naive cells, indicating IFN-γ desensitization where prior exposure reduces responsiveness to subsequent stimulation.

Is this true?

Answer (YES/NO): YES